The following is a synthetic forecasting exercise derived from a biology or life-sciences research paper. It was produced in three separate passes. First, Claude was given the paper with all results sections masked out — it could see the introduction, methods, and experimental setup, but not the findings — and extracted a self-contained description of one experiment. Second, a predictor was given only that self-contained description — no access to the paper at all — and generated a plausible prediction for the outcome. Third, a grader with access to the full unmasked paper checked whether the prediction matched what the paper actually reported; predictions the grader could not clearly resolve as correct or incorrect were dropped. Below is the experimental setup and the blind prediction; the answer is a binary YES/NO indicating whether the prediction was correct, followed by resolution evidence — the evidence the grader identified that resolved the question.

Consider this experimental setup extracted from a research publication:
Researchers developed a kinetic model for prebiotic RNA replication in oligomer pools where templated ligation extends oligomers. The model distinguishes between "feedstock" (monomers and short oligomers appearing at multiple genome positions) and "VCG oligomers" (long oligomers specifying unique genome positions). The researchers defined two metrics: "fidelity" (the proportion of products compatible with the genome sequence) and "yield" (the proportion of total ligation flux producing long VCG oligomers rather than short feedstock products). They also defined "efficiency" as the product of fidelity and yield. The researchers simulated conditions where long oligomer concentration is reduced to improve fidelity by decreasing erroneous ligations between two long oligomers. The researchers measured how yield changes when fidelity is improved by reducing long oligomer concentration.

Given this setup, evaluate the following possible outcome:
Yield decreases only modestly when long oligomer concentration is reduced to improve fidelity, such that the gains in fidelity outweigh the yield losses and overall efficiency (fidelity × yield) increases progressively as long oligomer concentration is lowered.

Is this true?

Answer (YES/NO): NO